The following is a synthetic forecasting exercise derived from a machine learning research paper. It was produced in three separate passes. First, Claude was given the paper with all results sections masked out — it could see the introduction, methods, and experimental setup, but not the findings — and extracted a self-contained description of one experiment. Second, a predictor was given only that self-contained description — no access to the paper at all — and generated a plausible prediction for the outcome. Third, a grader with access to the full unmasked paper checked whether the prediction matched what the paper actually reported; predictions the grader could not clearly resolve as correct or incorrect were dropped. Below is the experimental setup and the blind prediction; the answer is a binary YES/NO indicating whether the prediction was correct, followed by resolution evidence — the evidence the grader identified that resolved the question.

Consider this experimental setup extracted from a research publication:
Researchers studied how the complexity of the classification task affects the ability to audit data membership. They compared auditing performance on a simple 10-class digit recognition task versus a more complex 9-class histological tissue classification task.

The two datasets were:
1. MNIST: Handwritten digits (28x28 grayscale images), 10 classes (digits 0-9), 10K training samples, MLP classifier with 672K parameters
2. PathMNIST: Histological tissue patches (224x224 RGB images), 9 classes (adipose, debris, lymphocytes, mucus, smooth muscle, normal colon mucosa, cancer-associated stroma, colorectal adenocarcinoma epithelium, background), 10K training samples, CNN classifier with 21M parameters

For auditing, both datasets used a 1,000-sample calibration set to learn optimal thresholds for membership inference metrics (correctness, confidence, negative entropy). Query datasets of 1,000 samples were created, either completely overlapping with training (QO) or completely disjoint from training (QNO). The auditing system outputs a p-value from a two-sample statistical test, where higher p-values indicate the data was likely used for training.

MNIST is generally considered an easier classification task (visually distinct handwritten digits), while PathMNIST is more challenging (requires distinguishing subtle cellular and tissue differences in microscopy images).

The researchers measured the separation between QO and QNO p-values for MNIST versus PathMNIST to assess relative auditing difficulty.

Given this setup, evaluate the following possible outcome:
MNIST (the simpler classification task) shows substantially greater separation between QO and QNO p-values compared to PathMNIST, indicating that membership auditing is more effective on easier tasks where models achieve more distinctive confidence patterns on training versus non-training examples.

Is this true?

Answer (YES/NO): NO